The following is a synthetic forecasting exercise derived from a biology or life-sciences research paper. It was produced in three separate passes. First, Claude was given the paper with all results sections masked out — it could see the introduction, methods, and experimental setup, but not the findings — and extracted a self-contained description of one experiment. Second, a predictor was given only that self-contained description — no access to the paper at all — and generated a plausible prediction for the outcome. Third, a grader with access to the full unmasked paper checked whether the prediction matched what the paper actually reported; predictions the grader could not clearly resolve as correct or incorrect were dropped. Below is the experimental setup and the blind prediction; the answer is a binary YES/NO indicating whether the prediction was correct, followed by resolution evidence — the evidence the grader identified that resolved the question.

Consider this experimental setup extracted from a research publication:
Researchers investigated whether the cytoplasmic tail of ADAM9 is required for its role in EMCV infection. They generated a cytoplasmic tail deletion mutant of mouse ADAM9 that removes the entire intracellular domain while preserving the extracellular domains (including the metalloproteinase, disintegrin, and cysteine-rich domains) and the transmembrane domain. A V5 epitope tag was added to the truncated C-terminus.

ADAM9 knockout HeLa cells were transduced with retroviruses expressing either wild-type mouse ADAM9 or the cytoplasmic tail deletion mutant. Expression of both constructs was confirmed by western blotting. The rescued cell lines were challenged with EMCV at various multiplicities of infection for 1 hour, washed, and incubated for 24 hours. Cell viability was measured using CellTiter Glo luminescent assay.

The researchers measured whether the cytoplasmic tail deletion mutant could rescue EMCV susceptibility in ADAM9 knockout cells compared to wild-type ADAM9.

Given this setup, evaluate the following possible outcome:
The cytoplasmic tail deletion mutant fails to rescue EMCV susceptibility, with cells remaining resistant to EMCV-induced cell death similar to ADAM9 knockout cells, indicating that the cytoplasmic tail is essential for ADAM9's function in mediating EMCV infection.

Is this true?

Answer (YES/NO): NO